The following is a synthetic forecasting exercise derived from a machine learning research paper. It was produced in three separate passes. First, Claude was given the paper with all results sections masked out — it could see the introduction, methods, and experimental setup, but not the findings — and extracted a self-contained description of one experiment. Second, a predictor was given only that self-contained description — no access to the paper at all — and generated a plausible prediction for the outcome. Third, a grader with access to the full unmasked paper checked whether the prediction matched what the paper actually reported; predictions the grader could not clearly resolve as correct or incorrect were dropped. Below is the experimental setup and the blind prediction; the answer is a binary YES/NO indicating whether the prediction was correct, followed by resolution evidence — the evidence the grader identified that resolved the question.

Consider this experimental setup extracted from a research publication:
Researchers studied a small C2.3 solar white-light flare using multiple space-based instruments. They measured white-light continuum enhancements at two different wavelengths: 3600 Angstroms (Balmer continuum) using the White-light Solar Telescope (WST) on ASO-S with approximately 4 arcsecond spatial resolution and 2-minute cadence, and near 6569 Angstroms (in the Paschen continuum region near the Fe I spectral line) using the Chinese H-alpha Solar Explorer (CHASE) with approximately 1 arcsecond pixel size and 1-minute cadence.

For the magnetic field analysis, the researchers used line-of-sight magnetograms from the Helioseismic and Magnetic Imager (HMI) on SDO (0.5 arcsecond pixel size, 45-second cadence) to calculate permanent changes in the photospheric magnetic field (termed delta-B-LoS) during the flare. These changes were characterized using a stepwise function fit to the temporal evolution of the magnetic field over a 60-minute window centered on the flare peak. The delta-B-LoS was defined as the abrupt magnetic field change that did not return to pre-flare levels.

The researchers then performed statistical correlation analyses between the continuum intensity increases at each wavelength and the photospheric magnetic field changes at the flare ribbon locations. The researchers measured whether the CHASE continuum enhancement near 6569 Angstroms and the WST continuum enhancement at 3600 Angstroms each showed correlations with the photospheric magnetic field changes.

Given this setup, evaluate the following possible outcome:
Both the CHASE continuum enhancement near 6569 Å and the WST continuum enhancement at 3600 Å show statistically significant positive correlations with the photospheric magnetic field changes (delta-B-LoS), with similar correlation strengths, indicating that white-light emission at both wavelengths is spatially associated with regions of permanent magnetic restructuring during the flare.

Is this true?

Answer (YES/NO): NO